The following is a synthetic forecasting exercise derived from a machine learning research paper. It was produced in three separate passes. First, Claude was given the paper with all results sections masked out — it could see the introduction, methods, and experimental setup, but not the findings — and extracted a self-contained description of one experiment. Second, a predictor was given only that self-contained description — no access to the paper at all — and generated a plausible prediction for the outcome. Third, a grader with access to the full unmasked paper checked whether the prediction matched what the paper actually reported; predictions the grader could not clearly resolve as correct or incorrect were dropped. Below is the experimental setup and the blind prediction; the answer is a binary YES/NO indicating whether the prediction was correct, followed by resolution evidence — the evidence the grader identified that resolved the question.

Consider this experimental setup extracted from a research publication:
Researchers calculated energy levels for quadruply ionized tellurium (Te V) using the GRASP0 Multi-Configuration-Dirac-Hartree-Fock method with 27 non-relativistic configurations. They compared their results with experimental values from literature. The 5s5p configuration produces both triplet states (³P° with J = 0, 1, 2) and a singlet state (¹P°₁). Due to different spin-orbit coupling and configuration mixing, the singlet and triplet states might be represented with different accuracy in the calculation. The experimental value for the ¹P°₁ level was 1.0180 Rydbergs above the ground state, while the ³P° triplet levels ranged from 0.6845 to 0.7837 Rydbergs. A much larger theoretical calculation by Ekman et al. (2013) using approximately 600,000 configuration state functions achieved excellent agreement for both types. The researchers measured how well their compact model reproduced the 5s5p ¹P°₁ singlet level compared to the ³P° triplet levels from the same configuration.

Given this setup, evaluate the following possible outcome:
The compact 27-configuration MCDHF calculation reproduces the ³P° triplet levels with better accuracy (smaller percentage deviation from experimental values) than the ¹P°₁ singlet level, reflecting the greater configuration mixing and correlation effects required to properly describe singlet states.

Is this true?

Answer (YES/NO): YES